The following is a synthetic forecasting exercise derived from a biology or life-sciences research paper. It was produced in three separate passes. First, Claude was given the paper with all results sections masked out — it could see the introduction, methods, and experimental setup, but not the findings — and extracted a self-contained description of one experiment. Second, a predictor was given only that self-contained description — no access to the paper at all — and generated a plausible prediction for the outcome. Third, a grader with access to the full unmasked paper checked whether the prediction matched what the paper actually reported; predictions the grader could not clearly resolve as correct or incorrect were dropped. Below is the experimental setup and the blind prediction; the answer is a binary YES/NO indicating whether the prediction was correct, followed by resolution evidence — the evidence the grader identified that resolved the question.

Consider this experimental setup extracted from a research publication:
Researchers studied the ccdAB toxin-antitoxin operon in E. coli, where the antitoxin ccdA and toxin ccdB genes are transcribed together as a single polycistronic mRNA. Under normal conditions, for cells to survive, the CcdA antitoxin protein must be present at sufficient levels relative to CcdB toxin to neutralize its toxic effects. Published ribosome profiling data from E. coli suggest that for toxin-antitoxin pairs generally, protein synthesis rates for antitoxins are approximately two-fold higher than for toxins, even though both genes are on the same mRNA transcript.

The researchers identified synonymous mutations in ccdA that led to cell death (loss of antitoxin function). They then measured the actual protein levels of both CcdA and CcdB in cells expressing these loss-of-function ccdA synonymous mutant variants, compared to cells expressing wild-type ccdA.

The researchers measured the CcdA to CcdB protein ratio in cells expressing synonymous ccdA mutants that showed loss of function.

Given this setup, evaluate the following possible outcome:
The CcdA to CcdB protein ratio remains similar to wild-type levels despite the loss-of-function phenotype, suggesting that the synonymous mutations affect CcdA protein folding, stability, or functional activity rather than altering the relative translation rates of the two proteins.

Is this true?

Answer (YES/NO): NO